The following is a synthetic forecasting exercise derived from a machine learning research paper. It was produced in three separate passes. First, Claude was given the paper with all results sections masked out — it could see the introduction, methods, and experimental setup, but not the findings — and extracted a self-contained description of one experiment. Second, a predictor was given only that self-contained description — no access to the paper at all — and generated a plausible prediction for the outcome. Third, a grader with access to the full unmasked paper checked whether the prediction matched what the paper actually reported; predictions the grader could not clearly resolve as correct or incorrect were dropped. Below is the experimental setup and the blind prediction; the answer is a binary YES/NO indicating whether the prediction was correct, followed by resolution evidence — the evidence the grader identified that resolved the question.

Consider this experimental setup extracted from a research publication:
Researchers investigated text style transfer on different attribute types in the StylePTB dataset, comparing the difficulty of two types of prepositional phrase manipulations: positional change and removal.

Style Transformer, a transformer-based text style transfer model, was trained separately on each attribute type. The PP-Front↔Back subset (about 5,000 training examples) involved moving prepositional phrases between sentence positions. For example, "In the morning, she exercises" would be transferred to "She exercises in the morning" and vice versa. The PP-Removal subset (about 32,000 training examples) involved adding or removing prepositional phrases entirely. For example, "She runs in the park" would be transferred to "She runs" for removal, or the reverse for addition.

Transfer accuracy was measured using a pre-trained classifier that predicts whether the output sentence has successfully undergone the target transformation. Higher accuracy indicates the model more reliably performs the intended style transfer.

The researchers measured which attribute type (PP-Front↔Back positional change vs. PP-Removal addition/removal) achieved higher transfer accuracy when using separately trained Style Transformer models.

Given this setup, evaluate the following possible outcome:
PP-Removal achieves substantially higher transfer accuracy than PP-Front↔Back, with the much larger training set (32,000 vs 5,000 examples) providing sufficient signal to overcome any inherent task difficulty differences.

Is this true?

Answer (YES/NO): YES